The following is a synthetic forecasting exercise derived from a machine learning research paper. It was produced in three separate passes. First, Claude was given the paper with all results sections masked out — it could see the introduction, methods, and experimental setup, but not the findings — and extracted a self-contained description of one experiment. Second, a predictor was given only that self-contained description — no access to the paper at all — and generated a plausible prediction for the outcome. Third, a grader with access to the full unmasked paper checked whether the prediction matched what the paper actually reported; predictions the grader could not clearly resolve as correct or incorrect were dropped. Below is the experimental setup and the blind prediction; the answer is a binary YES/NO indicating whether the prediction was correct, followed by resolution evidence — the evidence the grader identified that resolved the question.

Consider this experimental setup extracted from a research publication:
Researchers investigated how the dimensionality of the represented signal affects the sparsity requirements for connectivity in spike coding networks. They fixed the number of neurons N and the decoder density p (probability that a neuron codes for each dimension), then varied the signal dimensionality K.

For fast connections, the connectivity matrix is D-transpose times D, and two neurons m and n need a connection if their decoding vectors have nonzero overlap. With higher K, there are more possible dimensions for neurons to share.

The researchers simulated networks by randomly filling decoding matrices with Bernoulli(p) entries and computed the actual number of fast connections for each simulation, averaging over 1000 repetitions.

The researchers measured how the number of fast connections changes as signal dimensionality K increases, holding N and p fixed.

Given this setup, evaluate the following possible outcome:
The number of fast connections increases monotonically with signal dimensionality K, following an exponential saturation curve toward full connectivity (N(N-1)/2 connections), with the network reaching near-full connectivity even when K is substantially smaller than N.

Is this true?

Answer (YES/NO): NO